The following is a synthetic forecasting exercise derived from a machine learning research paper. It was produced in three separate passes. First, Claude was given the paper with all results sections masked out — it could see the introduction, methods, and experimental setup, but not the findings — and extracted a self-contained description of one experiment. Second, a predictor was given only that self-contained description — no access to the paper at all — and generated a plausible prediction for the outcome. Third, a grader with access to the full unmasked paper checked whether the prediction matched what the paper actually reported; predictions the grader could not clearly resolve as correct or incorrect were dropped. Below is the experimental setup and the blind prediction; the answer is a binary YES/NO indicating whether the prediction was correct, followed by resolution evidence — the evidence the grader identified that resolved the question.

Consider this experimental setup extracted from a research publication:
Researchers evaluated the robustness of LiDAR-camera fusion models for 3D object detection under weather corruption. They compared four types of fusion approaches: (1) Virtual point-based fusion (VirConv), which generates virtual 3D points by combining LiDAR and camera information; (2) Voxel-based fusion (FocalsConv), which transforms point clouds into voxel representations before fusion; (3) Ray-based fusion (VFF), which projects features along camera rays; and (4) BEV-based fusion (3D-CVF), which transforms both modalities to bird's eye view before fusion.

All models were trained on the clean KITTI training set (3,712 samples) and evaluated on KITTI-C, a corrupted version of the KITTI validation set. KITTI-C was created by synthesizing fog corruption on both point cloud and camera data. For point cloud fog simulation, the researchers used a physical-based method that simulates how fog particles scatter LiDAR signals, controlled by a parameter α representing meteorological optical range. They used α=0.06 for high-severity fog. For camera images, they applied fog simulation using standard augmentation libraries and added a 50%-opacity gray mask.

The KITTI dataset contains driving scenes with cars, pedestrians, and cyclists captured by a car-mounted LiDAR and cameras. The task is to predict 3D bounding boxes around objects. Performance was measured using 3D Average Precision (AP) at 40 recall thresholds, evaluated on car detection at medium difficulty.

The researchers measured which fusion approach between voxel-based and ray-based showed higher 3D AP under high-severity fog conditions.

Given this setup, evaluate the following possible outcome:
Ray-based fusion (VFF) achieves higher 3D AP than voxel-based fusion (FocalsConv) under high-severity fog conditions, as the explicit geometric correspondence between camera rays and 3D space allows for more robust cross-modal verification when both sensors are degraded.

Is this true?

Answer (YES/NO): YES